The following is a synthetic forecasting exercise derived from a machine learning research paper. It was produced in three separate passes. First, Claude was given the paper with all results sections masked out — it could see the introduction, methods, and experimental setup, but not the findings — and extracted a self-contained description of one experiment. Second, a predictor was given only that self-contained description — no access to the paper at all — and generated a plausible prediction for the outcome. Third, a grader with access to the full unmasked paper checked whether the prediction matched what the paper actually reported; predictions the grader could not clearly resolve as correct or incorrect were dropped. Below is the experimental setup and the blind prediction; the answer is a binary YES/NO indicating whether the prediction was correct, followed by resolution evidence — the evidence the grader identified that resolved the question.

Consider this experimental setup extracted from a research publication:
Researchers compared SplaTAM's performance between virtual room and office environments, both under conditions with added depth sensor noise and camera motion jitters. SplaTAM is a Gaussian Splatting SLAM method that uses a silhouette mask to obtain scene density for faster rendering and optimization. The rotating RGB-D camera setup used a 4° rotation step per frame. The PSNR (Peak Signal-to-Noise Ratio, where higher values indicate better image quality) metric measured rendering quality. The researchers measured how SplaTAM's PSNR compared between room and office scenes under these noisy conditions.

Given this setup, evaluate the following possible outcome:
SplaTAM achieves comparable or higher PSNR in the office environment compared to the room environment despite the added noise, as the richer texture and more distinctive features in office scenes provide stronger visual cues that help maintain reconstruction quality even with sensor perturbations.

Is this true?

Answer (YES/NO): NO